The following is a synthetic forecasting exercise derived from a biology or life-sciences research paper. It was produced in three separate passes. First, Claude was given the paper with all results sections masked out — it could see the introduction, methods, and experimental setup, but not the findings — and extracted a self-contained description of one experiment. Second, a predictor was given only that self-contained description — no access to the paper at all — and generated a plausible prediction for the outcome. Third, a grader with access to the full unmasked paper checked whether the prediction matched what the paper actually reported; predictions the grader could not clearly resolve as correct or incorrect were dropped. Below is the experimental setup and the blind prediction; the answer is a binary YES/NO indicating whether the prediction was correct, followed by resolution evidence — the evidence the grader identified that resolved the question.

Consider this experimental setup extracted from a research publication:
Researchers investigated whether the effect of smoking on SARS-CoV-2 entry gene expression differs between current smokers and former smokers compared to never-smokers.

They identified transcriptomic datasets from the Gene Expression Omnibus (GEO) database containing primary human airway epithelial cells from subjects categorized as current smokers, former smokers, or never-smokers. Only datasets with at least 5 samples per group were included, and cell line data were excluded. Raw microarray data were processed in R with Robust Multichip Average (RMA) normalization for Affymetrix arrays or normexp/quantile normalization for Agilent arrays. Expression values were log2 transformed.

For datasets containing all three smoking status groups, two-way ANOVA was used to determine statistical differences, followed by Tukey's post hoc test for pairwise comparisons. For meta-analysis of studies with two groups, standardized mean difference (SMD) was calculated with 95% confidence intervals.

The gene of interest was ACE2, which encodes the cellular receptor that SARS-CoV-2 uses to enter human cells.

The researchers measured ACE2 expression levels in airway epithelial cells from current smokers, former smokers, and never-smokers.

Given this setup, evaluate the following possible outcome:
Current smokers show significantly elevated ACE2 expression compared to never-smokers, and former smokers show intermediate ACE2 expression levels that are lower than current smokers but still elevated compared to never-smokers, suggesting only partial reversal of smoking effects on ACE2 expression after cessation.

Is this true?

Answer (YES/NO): NO